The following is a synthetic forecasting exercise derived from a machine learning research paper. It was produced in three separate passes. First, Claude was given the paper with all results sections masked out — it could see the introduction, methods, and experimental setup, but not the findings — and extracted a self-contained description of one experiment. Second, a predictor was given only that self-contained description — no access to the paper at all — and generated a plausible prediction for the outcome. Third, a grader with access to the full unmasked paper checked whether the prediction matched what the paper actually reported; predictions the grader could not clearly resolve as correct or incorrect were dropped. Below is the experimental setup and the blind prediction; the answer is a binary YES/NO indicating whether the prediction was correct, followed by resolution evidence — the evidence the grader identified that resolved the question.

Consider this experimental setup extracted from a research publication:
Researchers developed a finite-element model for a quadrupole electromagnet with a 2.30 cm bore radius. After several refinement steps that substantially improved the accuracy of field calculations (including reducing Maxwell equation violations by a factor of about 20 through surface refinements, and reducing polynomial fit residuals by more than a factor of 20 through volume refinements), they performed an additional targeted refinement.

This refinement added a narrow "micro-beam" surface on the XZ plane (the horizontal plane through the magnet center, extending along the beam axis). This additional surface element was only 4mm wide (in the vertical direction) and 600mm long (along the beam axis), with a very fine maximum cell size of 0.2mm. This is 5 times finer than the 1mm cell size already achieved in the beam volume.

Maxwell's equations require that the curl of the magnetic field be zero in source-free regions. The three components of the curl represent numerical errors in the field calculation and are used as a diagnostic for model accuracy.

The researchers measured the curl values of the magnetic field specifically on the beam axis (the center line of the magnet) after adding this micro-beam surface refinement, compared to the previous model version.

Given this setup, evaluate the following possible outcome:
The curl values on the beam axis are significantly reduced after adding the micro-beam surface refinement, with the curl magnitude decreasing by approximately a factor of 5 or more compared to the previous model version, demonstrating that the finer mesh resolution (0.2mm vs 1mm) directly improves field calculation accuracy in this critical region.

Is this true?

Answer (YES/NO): NO